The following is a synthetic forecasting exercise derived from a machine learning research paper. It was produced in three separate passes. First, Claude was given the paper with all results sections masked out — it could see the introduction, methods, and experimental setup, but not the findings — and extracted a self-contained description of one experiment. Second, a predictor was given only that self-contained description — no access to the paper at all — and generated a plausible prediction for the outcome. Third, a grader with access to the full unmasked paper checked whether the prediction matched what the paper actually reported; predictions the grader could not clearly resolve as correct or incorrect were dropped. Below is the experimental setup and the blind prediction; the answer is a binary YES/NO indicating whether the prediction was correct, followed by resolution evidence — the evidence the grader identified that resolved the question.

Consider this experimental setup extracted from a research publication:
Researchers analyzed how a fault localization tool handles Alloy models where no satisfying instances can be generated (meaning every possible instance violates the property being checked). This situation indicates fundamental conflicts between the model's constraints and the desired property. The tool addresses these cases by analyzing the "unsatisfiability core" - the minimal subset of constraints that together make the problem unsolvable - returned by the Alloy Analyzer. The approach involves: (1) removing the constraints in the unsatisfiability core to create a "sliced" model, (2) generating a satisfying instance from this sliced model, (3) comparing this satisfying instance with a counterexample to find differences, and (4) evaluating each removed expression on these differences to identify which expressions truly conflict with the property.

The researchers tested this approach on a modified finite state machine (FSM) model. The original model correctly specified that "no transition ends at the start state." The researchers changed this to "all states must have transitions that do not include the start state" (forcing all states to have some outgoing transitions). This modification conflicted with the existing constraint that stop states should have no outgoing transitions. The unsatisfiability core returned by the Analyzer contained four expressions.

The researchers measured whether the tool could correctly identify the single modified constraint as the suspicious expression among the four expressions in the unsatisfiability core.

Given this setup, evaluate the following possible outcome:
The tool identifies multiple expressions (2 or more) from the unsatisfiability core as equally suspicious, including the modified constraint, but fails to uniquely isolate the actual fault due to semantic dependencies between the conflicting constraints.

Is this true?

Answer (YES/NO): NO